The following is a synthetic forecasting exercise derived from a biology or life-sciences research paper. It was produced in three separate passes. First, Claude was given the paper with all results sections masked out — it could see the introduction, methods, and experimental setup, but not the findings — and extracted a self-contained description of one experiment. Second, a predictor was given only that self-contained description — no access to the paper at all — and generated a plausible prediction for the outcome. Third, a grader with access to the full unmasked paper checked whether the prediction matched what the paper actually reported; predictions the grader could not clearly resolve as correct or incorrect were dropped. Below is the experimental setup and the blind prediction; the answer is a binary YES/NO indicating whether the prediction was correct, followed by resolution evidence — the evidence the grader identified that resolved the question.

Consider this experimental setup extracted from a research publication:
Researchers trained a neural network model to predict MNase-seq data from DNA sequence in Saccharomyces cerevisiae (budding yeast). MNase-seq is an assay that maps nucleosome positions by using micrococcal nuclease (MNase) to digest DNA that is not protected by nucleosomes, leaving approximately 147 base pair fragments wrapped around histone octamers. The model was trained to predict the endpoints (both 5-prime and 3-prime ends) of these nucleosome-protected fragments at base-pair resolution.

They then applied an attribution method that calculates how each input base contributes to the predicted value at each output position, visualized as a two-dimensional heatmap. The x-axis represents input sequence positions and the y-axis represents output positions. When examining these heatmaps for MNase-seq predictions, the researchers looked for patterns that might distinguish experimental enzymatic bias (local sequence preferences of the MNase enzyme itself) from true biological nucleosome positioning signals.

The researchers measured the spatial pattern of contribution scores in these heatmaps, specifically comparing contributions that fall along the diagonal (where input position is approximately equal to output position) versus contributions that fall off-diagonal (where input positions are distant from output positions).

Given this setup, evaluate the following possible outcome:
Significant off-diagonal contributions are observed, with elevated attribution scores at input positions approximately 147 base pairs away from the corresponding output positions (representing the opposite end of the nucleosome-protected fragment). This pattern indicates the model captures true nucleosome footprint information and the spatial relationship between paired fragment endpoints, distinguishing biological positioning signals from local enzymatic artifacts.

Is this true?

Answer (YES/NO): NO